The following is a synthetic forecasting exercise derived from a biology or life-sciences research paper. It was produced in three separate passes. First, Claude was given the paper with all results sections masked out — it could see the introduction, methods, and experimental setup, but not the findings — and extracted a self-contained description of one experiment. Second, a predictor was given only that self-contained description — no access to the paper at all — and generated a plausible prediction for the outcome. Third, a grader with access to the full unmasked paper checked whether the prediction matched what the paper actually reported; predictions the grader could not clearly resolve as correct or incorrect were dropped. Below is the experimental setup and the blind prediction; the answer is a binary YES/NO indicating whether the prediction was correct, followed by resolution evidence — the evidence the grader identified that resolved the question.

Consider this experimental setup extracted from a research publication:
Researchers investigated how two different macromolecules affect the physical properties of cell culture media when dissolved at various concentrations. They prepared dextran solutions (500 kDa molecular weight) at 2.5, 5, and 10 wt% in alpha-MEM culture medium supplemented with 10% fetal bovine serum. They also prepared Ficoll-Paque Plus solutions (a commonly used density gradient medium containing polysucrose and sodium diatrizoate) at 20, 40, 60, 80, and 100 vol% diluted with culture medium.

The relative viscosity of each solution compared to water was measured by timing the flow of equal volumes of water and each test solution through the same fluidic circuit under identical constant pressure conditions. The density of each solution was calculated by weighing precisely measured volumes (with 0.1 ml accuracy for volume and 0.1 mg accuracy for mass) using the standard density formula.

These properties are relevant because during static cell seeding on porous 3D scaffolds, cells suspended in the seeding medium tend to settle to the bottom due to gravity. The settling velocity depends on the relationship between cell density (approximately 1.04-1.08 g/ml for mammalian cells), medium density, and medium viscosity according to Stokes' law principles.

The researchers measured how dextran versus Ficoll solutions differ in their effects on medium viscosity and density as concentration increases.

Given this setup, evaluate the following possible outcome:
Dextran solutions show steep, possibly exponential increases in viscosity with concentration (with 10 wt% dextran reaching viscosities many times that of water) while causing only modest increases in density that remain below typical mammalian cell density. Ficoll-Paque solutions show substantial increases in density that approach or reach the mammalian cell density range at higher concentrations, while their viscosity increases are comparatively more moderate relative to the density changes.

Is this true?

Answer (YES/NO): YES